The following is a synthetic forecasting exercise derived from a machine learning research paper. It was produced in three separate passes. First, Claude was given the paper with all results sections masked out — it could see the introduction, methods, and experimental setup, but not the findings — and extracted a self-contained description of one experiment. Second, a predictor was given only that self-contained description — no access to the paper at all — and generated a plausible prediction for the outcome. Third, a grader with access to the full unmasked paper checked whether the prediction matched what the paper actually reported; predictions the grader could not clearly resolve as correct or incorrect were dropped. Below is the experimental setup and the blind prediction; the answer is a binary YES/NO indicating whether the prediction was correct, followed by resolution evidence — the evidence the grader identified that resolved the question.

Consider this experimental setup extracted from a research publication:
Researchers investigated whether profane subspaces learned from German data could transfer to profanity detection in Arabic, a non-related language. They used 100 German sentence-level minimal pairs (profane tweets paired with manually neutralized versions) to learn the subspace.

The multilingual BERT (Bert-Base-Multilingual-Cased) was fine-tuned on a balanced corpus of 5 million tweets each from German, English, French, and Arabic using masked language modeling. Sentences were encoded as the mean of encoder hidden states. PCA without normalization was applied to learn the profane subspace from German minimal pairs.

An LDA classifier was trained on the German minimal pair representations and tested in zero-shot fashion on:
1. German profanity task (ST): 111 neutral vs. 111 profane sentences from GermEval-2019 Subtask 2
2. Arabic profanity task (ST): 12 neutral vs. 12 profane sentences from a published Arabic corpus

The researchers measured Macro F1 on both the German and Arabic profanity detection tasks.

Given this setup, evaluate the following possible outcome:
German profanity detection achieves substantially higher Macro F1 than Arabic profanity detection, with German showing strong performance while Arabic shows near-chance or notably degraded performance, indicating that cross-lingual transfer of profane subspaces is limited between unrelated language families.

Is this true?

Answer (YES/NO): NO